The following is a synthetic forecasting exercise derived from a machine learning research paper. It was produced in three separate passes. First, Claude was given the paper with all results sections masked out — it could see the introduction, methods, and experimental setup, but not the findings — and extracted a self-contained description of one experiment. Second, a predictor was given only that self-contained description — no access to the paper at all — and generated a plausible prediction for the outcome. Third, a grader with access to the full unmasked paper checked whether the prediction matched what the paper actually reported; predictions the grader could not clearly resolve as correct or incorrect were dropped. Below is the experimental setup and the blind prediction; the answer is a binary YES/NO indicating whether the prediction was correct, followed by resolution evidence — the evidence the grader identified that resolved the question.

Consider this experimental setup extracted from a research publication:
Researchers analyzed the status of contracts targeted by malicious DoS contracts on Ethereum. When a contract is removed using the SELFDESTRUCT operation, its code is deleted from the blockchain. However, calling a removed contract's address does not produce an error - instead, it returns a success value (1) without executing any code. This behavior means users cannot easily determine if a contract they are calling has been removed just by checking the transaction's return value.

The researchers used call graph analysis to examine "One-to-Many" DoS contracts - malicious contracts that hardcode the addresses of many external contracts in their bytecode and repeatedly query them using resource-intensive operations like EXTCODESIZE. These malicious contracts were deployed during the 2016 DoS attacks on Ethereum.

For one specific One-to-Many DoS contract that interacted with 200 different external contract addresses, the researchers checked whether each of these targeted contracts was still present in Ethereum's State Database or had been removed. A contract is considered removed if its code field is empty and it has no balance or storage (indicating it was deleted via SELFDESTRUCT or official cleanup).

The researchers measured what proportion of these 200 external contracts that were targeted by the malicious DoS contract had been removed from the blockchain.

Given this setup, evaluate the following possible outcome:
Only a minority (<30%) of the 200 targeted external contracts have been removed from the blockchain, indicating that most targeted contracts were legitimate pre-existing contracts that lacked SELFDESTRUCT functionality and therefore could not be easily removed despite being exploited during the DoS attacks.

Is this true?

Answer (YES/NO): NO